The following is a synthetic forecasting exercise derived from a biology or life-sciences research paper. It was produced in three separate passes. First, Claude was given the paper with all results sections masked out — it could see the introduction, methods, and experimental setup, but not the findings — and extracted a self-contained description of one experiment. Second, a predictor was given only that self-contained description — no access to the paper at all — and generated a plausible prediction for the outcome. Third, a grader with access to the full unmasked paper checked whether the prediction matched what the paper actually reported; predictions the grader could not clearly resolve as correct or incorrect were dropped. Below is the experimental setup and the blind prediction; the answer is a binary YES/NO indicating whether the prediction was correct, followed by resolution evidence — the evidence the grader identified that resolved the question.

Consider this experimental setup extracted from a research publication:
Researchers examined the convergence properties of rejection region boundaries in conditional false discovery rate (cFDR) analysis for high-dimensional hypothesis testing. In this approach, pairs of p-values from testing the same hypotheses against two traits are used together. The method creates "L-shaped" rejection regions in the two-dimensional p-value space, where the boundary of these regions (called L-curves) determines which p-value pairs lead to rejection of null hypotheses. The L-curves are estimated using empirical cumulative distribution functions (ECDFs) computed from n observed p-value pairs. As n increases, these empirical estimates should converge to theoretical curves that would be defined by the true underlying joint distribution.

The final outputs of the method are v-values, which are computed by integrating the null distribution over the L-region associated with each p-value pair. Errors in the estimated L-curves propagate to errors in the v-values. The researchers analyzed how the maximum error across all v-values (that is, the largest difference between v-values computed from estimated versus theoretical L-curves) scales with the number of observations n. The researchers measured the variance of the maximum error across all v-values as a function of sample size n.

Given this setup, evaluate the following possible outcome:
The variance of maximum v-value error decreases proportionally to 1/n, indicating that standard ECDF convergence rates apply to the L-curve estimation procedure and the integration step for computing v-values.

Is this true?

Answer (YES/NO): NO